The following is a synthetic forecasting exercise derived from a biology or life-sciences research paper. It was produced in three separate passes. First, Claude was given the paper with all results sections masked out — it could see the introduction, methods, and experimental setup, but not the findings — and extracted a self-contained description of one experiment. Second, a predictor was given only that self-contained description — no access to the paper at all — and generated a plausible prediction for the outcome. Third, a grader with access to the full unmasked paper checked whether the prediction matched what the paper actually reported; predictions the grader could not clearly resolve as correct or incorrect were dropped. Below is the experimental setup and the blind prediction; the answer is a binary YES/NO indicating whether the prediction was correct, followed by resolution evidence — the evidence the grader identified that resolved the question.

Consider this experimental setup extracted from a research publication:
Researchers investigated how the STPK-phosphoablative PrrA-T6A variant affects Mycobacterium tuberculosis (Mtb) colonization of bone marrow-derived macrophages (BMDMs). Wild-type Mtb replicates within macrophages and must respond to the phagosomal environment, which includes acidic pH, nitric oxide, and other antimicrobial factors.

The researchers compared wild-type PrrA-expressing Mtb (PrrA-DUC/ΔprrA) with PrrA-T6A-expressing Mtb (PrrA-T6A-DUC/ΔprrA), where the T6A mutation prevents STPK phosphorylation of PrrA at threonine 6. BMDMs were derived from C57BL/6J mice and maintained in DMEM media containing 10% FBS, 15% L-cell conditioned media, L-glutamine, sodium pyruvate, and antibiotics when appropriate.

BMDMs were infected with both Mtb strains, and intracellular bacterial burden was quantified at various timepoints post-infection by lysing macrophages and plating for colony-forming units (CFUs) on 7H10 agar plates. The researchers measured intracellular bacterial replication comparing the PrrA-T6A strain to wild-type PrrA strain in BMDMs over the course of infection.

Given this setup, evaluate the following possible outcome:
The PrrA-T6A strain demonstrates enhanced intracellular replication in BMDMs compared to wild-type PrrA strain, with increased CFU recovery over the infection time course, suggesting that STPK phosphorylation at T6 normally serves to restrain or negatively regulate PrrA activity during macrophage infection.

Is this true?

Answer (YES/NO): YES